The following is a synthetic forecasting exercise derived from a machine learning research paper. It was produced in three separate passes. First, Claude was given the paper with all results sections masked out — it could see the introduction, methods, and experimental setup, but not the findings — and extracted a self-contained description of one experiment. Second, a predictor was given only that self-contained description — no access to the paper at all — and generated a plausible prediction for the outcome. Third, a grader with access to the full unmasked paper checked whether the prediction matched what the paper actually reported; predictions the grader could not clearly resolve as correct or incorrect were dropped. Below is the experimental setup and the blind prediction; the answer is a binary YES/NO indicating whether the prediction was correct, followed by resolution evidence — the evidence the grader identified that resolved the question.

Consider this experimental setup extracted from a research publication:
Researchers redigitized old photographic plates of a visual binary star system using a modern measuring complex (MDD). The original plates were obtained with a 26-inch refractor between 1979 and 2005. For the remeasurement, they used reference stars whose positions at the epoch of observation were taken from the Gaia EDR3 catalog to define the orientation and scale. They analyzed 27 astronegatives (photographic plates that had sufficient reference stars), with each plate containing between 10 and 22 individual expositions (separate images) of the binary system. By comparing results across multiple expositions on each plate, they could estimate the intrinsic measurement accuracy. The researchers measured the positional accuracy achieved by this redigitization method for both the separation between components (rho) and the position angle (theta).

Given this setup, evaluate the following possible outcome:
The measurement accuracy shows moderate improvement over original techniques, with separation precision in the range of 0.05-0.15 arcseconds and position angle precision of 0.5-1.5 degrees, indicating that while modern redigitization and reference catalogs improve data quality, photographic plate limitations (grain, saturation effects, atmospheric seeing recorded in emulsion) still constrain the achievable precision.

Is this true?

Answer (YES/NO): NO